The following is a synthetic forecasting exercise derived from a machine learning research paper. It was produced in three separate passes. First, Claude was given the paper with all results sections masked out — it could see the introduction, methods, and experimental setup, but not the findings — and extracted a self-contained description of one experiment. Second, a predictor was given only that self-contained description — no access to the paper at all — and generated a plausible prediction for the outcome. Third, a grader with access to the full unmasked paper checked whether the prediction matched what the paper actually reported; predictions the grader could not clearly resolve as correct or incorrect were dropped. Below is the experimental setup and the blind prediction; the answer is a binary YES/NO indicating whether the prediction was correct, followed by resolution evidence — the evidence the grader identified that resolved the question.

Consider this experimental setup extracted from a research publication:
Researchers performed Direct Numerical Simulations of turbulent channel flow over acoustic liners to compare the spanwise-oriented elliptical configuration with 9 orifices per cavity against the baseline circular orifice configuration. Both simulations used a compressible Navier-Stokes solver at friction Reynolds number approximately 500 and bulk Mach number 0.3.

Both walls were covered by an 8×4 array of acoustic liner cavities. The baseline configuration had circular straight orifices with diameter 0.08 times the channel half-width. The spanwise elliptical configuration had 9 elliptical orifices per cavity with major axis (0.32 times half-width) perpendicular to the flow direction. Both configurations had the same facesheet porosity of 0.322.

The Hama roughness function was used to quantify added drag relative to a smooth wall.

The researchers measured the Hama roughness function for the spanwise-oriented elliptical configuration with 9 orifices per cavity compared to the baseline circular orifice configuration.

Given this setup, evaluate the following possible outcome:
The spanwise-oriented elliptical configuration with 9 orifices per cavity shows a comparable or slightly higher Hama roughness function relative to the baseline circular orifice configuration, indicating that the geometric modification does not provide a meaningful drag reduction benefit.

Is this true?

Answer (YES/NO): YES